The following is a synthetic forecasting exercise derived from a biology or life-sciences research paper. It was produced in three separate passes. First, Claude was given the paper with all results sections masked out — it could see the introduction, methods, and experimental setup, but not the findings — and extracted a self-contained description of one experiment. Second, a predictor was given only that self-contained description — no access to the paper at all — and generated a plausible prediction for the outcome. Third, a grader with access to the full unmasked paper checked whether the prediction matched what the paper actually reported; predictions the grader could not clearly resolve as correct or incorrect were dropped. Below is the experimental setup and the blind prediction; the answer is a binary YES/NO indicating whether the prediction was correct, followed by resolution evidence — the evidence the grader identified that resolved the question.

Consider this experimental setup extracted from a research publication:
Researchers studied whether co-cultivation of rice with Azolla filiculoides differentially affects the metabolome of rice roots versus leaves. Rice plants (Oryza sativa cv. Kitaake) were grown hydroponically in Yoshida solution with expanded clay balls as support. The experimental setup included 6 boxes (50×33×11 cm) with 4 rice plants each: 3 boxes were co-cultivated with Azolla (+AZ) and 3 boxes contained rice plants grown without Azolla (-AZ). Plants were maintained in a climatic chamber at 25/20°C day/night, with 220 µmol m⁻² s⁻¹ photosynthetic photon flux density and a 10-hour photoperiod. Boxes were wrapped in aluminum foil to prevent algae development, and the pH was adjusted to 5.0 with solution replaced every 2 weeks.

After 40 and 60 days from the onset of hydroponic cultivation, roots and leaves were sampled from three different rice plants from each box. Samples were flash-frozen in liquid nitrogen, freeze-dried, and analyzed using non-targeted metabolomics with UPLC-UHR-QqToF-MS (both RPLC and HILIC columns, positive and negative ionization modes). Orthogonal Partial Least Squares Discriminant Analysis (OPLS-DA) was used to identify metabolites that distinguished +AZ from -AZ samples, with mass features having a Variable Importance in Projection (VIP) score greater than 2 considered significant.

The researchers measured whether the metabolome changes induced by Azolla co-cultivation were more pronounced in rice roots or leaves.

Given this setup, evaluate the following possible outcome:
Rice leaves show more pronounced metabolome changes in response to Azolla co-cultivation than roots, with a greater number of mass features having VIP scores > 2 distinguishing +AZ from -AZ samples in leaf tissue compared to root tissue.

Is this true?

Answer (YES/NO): NO